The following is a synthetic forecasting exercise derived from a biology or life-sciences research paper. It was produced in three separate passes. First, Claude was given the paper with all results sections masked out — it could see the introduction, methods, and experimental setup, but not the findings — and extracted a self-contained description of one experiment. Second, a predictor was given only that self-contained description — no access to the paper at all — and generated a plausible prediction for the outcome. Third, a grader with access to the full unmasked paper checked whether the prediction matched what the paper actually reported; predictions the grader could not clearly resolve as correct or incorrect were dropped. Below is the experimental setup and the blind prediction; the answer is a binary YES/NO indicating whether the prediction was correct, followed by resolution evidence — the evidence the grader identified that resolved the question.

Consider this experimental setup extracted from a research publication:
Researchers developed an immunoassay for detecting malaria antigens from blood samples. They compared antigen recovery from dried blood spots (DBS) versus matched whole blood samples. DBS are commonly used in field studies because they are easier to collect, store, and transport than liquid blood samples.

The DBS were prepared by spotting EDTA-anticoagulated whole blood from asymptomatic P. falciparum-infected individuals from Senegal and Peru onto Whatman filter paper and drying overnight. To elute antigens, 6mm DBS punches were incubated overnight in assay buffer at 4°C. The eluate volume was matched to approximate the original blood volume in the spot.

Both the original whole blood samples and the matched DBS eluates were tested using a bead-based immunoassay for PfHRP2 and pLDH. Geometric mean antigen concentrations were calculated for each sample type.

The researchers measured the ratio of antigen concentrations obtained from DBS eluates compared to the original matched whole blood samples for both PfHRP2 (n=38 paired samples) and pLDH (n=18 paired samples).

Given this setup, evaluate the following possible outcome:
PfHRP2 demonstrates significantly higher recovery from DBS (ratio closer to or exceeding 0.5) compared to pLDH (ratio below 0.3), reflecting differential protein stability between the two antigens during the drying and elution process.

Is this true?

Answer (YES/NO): NO